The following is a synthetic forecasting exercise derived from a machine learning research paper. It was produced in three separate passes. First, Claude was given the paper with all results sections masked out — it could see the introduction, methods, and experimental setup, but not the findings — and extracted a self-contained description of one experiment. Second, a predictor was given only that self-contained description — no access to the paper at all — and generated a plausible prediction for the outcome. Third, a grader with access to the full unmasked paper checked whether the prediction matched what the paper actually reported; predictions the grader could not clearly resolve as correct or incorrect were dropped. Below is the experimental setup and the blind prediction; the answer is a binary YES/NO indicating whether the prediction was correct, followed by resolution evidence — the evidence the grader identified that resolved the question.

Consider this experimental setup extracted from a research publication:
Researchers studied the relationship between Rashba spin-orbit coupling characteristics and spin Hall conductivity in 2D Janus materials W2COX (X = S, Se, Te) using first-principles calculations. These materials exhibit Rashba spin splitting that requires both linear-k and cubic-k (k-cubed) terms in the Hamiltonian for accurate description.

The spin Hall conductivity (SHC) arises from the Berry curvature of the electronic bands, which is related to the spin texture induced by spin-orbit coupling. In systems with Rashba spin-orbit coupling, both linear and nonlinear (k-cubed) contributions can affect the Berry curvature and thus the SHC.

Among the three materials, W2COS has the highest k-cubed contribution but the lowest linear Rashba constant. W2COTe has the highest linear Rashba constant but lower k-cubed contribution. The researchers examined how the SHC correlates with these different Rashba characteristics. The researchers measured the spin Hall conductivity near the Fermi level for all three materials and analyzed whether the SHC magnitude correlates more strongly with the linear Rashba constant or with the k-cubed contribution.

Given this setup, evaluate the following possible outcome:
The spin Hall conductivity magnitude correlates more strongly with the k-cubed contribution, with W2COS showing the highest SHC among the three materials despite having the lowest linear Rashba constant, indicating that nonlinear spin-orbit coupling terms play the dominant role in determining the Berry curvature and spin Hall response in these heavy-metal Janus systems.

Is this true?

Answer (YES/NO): YES